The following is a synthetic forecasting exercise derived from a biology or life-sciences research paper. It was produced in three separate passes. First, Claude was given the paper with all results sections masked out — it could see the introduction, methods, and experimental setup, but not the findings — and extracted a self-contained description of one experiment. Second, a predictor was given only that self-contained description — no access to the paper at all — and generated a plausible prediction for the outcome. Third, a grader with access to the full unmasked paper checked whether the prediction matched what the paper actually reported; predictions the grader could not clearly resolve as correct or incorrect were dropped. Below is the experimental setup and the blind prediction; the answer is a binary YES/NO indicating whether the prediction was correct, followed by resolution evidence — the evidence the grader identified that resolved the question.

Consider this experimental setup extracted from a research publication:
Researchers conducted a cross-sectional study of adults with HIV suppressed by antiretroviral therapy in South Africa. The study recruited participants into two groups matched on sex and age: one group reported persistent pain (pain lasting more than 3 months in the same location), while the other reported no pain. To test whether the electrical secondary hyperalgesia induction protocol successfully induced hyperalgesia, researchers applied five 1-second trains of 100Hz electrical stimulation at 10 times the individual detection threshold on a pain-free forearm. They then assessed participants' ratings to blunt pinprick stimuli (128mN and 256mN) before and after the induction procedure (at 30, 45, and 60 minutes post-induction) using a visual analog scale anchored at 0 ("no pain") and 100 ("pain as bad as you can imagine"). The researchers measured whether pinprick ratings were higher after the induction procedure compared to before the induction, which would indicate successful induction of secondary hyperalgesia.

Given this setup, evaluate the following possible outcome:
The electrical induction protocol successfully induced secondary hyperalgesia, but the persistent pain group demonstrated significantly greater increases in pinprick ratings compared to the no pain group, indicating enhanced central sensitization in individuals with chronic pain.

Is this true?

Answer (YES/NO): NO